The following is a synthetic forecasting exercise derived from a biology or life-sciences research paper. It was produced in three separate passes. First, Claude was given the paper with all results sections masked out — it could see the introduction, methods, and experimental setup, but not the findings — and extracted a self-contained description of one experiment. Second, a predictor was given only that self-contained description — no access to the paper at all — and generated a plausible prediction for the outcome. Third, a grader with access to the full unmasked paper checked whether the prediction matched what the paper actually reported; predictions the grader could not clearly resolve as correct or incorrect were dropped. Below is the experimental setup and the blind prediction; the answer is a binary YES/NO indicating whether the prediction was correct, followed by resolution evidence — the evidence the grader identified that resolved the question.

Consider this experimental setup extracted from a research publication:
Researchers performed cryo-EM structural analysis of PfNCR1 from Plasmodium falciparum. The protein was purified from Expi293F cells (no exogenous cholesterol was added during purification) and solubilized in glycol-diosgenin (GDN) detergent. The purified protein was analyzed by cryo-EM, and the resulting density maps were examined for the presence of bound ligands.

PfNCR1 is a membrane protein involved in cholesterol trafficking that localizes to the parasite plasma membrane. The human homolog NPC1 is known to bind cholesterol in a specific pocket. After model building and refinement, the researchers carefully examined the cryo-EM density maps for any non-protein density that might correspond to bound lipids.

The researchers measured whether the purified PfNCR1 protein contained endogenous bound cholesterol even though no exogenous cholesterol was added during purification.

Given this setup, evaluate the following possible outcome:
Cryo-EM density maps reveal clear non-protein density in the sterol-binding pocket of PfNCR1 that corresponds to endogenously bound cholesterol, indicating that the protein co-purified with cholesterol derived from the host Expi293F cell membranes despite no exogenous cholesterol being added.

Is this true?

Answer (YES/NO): YES